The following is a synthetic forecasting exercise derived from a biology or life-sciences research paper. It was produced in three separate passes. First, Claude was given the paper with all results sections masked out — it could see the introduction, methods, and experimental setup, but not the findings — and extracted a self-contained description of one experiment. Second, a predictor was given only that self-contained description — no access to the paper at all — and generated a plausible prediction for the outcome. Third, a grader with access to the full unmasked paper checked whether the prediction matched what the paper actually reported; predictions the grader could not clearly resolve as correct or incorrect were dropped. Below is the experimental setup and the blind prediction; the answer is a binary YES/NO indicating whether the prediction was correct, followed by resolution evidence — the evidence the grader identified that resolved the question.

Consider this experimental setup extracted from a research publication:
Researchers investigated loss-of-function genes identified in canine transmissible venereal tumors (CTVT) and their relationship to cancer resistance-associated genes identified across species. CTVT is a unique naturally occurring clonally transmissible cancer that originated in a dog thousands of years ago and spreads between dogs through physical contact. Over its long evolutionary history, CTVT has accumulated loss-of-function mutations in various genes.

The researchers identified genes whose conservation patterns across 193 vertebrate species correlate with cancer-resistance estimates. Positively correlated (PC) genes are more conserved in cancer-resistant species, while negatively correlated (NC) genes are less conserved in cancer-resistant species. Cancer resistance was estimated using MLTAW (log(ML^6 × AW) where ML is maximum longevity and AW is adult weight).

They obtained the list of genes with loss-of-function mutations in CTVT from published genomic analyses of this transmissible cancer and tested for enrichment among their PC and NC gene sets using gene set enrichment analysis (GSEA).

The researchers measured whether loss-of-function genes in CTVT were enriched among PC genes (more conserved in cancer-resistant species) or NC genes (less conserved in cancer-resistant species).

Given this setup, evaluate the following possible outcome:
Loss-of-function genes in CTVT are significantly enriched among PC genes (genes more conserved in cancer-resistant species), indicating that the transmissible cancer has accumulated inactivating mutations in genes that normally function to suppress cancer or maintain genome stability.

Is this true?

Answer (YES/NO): YES